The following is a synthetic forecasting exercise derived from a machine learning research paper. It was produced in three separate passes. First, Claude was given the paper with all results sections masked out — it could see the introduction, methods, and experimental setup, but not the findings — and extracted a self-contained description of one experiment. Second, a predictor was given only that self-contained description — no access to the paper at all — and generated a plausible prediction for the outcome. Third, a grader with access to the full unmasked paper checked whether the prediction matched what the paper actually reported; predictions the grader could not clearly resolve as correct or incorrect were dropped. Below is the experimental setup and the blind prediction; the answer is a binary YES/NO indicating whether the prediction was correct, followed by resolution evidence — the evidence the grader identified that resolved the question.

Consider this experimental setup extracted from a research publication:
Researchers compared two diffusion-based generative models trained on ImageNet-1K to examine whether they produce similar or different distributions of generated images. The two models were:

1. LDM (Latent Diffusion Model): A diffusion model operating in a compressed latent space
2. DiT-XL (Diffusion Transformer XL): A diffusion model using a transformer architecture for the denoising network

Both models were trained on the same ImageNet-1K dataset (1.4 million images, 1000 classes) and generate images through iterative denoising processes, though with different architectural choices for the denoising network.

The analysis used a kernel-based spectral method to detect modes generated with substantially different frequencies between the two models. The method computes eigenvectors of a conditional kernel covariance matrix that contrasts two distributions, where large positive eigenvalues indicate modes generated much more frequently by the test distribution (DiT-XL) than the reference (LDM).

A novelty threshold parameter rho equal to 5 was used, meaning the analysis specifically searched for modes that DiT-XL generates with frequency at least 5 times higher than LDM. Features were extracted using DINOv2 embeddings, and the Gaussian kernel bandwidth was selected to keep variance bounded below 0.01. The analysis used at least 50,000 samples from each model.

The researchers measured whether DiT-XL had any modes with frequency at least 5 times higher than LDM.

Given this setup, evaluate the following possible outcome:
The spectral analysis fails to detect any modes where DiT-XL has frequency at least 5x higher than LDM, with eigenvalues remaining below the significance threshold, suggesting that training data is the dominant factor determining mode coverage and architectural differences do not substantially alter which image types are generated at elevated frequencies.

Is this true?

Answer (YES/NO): YES